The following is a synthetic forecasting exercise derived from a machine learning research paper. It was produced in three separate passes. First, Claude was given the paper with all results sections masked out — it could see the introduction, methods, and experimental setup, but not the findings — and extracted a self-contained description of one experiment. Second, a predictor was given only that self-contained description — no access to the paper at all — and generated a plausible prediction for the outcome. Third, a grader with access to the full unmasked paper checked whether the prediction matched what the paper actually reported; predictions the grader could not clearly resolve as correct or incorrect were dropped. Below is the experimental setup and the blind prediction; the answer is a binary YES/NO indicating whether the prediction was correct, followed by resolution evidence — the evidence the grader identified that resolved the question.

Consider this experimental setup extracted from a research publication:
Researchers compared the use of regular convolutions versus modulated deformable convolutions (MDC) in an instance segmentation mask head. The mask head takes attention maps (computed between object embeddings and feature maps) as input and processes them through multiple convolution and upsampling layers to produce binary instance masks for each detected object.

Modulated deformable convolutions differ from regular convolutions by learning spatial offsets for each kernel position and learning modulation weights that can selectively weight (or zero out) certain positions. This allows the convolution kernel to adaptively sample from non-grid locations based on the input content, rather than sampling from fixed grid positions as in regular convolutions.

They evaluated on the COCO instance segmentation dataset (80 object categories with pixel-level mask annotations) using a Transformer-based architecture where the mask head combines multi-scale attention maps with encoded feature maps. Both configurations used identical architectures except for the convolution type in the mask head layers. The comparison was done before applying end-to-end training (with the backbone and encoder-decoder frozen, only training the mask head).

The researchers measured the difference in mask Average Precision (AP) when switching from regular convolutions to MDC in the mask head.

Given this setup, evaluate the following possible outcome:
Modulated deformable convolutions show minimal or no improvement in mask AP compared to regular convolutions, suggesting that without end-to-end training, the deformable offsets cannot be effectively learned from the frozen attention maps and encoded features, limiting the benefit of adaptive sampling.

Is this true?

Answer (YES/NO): NO